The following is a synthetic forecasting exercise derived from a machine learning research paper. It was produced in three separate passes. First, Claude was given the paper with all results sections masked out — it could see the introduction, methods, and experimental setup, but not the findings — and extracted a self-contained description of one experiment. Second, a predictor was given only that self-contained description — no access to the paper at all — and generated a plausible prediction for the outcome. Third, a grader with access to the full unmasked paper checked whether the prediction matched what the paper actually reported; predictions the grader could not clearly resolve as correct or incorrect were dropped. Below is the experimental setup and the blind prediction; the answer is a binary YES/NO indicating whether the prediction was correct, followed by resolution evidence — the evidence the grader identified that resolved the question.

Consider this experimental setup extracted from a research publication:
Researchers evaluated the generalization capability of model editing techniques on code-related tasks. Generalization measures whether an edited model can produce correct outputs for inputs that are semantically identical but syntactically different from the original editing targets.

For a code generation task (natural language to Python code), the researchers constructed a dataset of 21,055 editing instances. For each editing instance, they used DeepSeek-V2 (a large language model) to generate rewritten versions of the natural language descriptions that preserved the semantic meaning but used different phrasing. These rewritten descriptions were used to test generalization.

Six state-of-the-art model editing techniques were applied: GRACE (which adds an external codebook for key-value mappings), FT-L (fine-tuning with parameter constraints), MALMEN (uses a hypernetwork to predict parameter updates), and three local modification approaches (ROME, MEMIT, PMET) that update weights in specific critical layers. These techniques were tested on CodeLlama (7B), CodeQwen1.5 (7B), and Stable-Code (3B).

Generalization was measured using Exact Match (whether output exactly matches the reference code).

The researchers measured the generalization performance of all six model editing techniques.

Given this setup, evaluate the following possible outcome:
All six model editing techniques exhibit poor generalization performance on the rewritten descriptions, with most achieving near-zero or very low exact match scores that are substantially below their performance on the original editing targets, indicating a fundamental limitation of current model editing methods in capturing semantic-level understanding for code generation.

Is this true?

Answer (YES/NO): YES